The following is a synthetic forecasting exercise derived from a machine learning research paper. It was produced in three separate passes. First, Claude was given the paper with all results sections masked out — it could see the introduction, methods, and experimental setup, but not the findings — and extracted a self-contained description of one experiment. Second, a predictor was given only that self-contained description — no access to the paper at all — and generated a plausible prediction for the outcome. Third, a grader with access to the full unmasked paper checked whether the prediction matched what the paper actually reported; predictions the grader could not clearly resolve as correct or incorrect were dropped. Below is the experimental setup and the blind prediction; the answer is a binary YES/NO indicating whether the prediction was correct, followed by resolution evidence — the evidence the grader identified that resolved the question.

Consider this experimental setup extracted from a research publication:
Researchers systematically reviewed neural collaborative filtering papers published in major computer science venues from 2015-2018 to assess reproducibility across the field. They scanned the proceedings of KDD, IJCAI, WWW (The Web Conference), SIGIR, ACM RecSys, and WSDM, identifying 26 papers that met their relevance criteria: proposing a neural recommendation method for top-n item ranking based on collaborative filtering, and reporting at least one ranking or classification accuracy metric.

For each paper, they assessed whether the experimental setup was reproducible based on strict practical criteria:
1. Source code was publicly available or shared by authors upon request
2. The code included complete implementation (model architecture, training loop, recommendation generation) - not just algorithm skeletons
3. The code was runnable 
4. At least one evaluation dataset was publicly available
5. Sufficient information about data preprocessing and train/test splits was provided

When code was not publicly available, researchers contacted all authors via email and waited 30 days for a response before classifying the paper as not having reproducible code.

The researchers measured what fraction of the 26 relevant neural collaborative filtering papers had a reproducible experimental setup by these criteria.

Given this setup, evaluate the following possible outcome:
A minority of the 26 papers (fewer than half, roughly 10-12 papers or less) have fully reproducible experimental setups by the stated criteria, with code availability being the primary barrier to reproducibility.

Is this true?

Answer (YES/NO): YES